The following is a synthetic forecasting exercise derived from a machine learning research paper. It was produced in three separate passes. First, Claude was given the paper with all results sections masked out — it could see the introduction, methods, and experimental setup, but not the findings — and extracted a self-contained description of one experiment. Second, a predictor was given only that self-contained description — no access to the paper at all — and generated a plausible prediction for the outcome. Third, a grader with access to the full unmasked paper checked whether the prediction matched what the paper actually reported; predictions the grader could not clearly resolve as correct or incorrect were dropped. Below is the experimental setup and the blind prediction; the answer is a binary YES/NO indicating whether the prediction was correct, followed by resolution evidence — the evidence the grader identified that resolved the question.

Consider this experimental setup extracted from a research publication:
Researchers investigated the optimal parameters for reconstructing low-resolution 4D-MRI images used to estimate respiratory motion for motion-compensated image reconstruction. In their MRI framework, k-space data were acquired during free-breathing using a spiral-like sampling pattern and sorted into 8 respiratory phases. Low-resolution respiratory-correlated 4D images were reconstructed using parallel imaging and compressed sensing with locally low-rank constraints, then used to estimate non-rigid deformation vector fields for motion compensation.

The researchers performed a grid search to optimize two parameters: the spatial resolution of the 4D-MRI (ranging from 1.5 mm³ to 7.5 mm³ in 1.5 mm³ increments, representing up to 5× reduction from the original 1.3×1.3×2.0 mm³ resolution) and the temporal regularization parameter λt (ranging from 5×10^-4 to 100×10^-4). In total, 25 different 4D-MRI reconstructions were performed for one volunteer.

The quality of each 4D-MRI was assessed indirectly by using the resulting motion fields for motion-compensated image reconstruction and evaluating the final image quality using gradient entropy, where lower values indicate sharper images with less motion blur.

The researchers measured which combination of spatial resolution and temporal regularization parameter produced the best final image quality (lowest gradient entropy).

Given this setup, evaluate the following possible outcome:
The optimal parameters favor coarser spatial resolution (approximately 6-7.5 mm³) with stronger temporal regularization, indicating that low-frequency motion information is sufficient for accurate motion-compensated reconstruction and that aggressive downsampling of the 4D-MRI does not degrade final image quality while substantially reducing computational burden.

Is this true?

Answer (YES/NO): NO